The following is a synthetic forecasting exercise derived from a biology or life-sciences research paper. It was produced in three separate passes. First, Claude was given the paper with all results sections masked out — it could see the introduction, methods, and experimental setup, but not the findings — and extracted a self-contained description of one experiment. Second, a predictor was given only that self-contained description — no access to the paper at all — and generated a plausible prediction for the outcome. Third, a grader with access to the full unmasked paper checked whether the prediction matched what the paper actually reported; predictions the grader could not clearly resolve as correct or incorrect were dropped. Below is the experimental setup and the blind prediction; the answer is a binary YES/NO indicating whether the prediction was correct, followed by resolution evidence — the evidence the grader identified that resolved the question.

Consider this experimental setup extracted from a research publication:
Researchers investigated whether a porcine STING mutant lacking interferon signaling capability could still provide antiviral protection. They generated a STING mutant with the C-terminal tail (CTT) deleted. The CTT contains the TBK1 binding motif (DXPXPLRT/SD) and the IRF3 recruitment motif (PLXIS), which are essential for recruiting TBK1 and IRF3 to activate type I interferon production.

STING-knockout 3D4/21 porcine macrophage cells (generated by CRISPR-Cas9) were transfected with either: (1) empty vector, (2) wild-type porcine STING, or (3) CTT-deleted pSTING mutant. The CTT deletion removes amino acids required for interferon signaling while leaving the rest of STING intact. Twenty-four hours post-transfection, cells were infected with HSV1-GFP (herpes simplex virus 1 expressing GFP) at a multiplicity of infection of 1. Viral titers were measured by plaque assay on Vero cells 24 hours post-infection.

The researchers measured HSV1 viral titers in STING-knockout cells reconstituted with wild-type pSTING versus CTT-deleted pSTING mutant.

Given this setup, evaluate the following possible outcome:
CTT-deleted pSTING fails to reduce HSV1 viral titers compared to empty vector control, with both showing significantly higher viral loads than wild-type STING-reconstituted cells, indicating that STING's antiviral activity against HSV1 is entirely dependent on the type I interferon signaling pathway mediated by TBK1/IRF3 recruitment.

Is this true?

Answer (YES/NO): NO